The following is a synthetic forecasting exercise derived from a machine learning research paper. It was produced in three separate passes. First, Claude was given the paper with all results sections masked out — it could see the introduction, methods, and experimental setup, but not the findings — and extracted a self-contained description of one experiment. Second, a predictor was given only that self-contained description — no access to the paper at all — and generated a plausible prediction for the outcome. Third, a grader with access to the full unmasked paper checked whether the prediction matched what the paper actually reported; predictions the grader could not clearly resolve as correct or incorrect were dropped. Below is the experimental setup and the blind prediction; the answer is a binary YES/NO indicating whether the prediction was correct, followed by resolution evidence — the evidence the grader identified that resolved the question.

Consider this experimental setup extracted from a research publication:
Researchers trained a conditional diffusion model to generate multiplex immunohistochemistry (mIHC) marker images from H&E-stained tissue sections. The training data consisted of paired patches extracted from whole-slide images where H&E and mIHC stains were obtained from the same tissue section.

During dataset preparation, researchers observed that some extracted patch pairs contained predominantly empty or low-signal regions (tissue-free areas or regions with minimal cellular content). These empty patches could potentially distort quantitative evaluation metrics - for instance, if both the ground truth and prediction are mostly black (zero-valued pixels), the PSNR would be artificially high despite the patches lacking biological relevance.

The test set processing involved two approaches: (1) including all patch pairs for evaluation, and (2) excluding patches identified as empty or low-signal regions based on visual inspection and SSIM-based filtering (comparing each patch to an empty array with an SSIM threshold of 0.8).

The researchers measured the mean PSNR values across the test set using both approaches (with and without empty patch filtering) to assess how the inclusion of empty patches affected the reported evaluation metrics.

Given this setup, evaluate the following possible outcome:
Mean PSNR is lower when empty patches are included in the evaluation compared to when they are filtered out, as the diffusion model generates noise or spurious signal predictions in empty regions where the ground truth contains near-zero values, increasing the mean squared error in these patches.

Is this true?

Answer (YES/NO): NO